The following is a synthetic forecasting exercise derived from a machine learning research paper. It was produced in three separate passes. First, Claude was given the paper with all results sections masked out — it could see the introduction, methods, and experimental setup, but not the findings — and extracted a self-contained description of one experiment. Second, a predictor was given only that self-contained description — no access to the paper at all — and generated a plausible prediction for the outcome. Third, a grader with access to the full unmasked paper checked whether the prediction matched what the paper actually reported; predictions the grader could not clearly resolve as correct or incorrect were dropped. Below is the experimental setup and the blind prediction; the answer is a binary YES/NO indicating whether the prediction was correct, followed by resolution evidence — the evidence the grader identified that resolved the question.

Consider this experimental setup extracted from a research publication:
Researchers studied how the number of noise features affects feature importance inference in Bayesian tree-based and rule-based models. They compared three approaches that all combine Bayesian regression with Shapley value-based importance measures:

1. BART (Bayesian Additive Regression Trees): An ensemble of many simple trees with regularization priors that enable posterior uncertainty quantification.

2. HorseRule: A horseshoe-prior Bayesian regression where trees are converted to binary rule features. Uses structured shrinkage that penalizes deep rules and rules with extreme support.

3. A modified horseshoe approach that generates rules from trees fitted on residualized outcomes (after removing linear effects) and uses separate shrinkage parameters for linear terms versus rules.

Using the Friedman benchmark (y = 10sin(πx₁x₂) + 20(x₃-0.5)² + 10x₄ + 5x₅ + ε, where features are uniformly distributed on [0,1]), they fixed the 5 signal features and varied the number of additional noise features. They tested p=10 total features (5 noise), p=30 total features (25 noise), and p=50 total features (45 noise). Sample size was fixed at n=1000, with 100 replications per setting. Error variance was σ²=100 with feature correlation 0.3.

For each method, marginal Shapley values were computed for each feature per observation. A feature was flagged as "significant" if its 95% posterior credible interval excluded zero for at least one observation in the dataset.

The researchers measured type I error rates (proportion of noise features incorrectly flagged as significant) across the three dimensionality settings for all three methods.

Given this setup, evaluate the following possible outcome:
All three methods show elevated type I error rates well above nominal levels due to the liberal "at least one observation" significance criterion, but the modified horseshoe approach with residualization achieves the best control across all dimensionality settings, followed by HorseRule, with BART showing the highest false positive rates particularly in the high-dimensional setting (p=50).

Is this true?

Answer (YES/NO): NO